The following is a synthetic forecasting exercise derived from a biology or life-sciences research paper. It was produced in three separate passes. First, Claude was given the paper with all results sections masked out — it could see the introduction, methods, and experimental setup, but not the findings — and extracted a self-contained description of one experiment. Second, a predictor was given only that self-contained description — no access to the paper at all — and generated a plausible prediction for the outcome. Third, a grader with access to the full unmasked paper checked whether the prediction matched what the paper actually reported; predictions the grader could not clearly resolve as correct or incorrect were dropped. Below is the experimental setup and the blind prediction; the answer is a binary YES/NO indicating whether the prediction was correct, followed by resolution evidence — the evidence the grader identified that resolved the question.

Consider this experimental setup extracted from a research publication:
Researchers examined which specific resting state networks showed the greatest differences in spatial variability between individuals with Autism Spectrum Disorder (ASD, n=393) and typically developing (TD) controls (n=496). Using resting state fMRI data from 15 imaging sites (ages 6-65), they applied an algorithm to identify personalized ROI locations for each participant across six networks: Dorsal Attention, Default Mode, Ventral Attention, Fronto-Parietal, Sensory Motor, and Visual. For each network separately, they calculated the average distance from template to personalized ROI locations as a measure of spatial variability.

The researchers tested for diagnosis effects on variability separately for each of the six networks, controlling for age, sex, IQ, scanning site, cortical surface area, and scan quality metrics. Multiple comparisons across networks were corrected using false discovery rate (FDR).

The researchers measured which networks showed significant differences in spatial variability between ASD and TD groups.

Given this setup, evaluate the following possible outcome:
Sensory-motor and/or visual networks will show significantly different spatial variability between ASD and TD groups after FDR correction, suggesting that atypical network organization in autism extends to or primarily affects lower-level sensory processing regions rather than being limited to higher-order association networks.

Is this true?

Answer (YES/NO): NO